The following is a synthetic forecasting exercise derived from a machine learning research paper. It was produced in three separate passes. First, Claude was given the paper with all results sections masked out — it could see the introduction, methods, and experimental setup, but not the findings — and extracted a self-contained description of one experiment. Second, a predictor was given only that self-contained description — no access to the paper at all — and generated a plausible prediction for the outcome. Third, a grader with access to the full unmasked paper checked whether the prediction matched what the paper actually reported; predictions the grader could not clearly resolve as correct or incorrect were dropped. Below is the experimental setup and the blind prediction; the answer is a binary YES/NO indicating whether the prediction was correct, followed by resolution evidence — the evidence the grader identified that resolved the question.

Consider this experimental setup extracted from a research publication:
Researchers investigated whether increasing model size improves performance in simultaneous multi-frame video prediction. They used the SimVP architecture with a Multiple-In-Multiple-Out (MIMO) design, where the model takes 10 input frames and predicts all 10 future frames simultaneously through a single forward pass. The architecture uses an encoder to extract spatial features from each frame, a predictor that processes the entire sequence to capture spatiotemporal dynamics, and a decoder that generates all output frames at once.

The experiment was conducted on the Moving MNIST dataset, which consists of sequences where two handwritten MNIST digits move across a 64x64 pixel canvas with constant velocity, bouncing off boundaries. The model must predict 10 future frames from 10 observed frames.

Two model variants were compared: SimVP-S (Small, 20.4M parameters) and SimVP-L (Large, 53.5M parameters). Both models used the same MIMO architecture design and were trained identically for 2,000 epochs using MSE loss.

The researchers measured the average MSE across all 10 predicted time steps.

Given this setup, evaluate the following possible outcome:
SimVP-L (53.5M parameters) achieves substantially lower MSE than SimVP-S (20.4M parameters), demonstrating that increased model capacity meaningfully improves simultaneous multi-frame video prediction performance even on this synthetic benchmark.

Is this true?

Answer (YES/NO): NO